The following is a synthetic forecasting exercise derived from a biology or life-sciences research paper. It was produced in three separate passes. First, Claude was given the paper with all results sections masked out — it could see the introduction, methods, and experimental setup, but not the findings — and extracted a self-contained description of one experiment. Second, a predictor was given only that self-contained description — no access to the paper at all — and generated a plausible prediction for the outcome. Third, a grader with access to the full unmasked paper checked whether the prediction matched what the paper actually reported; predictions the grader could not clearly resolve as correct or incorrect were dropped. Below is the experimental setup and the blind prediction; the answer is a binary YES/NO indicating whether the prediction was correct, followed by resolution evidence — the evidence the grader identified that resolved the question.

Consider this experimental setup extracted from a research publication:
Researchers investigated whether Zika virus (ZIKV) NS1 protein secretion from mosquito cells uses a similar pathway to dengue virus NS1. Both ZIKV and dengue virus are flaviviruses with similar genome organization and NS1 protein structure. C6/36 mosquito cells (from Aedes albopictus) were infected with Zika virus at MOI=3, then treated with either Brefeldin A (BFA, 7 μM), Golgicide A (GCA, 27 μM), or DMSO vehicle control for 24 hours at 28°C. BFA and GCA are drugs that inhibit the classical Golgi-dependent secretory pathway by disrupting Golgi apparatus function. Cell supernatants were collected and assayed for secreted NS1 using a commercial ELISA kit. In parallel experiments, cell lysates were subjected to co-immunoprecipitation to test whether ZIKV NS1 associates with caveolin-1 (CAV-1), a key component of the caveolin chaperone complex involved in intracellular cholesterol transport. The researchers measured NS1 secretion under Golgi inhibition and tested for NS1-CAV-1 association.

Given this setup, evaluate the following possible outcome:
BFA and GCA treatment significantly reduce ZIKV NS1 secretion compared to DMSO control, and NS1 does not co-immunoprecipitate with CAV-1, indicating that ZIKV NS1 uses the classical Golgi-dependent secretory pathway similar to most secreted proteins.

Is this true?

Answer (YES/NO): NO